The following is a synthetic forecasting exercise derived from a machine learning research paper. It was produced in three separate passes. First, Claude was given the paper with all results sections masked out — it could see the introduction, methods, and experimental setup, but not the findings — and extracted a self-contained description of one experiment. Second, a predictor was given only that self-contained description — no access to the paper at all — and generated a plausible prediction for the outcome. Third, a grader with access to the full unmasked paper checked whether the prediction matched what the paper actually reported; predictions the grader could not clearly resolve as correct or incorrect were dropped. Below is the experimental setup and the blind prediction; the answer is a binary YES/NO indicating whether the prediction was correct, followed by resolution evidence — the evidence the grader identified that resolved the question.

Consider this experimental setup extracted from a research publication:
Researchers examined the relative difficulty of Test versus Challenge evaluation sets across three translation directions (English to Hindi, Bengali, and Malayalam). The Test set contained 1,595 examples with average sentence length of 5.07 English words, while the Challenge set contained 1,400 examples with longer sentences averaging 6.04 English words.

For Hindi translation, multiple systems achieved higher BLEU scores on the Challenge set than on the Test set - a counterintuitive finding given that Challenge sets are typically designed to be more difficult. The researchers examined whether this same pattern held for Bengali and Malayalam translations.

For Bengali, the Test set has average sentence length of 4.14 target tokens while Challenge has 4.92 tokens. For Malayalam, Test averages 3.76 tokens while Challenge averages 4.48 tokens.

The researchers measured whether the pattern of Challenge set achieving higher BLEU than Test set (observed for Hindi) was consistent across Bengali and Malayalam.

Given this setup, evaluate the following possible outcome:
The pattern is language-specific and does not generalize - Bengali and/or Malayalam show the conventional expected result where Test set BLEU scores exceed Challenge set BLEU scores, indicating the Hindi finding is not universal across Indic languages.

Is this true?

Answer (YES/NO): YES